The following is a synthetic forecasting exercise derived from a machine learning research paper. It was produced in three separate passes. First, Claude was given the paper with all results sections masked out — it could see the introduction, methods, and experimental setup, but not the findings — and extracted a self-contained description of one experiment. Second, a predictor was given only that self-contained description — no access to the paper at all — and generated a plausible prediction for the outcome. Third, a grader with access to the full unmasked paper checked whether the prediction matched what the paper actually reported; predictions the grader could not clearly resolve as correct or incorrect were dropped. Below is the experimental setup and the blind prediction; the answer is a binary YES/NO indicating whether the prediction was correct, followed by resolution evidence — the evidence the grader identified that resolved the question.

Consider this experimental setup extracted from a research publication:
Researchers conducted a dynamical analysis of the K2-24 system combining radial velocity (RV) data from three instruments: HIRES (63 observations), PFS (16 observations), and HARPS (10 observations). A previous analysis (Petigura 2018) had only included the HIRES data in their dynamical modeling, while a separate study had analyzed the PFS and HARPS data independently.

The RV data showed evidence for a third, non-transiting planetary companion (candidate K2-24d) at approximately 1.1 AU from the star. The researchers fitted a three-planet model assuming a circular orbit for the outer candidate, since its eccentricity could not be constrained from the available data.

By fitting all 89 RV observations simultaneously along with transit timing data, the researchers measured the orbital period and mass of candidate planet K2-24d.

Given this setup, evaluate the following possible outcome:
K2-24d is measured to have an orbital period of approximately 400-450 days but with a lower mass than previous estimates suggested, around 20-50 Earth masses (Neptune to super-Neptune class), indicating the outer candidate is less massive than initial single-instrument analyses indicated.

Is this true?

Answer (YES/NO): NO